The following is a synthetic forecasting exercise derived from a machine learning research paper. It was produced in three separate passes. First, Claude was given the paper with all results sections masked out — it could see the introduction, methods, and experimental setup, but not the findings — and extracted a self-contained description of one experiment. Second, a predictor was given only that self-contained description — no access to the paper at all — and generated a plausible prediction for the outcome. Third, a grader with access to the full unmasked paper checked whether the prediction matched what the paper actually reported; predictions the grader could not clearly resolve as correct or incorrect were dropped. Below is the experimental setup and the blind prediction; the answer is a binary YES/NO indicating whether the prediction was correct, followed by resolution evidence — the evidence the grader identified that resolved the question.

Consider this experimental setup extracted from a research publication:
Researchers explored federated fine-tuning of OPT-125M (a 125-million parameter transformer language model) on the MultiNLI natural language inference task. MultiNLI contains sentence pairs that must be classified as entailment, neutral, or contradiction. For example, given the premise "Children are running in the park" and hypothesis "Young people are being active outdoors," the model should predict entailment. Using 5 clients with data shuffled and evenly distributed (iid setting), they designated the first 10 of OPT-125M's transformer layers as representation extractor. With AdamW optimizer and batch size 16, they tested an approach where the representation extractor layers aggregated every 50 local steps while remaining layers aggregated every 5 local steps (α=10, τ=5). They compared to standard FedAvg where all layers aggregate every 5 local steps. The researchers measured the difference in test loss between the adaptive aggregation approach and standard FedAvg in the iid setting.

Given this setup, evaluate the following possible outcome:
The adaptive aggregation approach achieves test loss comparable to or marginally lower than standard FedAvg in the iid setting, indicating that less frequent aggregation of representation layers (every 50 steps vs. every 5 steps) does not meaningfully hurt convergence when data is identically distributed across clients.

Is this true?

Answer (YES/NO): YES